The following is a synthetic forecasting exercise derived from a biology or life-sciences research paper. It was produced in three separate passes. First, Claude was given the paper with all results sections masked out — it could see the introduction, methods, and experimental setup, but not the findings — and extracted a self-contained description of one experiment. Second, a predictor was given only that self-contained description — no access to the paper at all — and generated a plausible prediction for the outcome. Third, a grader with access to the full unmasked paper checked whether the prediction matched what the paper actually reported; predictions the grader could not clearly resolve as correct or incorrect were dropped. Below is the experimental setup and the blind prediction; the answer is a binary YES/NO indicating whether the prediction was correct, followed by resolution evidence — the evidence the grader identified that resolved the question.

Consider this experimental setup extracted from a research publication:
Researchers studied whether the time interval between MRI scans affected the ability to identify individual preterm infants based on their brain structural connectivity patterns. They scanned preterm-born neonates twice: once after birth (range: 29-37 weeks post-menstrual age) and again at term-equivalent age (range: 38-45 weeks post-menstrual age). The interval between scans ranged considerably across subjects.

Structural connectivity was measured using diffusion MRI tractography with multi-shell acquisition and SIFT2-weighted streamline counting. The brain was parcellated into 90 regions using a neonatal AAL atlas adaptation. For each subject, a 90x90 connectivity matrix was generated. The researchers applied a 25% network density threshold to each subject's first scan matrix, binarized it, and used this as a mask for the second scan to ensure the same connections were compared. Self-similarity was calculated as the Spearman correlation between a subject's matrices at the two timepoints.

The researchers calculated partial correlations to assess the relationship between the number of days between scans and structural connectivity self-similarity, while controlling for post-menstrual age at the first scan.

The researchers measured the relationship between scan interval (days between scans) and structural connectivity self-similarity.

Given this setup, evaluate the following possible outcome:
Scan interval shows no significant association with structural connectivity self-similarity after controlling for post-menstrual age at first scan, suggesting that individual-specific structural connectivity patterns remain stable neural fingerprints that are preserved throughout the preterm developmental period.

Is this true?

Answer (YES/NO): YES